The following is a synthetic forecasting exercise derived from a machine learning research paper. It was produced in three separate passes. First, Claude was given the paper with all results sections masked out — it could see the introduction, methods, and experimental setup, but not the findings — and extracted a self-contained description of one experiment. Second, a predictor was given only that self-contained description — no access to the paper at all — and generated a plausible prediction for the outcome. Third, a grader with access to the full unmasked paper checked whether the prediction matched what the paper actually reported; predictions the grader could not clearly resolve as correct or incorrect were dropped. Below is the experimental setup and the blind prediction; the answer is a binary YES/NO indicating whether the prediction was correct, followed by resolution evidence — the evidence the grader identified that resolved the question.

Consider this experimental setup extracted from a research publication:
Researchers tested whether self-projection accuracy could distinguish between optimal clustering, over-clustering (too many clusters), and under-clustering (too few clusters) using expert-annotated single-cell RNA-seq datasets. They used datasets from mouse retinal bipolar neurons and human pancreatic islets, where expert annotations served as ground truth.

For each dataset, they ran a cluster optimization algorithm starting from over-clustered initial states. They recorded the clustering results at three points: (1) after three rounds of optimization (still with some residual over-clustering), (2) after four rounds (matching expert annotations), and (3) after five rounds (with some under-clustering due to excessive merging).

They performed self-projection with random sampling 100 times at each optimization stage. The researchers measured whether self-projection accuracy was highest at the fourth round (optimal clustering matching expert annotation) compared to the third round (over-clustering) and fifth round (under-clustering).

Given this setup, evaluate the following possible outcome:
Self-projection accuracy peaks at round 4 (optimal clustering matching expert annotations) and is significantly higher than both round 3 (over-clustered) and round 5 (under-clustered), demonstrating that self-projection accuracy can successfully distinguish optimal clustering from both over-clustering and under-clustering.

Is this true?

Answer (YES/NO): YES